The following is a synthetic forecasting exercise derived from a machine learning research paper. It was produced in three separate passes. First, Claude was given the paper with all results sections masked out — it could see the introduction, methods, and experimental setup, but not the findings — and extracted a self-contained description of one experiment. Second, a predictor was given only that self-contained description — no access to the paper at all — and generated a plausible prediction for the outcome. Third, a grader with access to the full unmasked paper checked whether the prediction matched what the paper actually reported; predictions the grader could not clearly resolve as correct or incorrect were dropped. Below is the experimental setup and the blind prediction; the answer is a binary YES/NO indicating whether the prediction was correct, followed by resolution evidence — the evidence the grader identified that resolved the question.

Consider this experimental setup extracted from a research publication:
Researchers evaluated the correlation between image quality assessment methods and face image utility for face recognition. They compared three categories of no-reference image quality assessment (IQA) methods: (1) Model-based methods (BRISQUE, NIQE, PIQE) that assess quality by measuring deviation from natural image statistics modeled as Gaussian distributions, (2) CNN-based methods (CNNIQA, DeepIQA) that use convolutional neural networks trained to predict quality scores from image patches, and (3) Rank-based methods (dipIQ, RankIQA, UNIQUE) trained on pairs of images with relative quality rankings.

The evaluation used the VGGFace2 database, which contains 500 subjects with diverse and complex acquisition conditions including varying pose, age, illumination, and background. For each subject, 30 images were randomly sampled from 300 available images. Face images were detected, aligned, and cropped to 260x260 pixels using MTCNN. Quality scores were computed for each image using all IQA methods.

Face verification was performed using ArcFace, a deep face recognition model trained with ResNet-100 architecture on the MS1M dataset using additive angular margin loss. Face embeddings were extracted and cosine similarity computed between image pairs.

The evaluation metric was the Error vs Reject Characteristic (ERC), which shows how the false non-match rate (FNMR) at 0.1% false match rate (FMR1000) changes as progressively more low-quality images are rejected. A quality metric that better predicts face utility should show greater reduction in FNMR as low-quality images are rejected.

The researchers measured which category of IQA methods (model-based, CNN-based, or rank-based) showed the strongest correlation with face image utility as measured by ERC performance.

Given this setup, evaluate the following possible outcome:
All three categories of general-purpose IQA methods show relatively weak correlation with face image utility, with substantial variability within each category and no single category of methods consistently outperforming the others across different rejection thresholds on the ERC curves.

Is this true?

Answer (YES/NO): NO